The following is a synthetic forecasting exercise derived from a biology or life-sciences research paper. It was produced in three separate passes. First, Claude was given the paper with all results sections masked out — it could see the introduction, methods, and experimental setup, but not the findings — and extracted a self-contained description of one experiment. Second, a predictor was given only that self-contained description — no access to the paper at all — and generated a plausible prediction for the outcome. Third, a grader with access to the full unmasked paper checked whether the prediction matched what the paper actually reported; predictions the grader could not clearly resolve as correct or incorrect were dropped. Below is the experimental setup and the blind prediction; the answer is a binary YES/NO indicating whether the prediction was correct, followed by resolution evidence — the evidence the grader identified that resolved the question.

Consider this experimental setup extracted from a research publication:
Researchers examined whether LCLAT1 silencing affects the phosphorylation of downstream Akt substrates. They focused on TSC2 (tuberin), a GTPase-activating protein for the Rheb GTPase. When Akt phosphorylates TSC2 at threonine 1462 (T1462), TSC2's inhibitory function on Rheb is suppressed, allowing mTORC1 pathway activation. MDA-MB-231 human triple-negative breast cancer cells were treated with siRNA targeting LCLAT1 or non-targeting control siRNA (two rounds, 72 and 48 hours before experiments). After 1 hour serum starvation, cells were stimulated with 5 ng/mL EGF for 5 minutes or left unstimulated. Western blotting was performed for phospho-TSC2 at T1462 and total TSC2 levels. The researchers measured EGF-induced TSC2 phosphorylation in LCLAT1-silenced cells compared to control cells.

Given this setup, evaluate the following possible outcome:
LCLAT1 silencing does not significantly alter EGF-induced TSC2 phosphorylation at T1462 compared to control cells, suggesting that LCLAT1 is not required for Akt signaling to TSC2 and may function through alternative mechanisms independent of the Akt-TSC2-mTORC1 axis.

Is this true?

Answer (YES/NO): NO